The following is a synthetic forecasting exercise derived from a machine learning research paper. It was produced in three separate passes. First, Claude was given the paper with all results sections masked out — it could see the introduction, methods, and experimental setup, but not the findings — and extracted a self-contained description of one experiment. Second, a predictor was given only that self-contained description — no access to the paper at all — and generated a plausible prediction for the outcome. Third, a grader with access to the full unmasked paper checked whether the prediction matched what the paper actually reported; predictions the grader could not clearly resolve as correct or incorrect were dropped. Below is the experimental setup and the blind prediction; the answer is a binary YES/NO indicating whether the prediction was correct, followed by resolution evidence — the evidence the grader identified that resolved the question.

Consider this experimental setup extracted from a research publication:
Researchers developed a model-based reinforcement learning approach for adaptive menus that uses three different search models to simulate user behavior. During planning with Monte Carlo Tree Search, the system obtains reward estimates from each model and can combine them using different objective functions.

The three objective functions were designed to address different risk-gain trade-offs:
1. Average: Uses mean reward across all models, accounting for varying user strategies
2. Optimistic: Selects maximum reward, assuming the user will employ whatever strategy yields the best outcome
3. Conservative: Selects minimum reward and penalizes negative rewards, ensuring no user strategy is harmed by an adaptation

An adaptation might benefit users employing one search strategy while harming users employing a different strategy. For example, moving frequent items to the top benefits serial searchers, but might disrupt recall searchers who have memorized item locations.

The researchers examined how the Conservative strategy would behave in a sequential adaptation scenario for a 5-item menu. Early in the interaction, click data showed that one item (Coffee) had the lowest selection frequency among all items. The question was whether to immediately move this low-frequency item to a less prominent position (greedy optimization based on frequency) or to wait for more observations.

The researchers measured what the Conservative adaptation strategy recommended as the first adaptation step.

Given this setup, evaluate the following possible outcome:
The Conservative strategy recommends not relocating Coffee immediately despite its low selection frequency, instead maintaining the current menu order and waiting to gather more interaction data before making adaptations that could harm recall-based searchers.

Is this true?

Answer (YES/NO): NO